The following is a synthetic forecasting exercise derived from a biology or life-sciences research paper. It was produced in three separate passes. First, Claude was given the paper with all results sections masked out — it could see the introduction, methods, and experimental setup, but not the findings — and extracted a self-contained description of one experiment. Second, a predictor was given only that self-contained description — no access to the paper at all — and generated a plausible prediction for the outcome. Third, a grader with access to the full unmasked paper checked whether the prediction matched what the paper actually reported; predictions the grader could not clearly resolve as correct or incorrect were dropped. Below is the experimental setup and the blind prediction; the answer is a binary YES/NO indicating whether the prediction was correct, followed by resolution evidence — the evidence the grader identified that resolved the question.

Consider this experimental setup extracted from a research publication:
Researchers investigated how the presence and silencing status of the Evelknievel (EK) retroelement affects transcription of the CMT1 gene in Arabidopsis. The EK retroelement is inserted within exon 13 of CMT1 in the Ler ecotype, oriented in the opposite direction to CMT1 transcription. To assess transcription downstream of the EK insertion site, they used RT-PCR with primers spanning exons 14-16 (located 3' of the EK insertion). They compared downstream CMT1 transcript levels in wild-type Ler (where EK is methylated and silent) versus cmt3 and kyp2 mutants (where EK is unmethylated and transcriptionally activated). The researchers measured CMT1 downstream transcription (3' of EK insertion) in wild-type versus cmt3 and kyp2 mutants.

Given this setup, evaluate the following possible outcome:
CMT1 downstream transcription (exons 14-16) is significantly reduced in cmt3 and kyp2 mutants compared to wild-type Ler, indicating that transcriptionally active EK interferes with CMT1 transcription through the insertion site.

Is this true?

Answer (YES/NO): NO